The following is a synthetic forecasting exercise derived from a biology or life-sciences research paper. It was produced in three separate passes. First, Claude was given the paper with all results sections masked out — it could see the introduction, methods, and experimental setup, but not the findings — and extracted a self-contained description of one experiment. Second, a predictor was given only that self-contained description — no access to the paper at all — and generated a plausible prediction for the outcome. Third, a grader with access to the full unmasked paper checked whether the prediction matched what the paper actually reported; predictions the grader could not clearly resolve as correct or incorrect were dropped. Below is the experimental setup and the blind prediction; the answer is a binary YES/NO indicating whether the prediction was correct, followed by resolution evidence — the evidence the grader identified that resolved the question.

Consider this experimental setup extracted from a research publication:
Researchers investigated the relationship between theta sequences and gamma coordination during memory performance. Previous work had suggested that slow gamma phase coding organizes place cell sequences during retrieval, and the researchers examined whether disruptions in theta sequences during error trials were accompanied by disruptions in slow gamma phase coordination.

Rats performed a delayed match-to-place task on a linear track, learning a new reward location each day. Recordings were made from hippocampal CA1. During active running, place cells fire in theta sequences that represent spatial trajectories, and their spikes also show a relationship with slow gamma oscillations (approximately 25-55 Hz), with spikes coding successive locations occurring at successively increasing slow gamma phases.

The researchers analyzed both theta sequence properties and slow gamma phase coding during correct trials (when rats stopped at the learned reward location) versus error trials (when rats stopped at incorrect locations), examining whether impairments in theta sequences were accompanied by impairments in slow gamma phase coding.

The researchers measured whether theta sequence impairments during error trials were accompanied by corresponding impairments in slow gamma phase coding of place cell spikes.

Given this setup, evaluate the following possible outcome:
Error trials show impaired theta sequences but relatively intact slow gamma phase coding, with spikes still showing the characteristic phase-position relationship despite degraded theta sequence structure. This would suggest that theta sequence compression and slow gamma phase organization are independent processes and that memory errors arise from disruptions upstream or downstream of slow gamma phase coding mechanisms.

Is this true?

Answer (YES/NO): YES